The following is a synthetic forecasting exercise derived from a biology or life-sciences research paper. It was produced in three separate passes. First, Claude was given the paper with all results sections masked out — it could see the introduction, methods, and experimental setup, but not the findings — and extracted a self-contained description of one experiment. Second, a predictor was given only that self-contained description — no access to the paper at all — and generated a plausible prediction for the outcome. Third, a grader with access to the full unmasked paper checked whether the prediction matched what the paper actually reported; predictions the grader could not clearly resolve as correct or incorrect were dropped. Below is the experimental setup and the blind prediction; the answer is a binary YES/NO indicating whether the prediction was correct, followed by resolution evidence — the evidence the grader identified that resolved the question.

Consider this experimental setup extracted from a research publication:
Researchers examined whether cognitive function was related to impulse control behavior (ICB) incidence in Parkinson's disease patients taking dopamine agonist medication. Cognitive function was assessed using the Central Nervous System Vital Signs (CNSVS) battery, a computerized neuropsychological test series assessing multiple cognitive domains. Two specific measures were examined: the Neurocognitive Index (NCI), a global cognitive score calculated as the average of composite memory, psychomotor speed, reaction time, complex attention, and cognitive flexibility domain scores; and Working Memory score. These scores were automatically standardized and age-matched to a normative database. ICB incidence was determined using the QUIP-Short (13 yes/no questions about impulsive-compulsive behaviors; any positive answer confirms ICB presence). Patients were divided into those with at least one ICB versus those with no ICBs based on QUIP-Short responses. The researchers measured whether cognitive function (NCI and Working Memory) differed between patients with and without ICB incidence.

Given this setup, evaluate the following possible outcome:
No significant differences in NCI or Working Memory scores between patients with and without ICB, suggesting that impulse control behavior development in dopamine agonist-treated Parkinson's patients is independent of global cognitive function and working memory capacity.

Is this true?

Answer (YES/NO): YES